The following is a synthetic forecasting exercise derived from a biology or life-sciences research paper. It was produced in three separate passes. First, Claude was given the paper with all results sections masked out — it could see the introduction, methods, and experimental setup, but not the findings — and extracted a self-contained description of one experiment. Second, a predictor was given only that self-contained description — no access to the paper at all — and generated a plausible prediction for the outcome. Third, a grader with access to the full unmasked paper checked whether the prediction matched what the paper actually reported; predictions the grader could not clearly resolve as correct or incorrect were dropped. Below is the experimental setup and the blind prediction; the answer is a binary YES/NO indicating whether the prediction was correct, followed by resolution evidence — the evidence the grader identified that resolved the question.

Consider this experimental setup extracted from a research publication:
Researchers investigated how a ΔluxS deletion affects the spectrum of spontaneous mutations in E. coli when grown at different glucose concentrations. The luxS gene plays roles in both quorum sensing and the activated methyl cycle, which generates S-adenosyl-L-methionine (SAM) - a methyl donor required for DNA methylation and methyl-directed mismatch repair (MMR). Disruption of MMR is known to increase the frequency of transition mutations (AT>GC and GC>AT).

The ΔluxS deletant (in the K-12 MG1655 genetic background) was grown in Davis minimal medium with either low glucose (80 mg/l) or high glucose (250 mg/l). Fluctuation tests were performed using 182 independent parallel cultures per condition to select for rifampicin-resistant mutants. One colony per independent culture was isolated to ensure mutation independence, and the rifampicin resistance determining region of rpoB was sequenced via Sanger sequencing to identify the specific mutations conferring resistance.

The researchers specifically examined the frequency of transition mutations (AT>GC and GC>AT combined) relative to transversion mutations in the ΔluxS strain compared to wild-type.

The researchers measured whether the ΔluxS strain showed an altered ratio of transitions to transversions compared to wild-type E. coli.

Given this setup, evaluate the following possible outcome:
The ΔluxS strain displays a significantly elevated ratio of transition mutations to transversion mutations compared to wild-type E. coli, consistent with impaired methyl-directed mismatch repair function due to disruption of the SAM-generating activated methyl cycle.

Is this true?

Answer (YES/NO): NO